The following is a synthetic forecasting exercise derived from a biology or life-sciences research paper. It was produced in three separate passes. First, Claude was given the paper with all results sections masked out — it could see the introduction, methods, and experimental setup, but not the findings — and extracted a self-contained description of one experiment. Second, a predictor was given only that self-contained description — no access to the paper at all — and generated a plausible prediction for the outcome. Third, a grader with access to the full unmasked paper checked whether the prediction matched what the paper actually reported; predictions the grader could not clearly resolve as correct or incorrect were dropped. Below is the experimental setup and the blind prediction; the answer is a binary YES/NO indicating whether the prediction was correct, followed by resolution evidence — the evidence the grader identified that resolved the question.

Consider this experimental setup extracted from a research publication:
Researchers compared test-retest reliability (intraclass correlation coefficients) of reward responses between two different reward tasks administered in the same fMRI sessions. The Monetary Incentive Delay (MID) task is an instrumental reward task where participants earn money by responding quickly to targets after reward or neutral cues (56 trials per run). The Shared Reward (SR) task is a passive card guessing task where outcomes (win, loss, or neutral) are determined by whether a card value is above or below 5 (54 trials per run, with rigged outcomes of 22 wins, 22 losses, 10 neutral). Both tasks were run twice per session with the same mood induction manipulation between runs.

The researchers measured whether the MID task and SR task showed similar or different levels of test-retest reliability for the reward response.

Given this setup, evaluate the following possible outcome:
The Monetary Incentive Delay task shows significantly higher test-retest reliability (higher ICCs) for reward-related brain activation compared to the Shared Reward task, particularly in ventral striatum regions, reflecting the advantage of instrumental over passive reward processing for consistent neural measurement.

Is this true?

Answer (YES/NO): NO